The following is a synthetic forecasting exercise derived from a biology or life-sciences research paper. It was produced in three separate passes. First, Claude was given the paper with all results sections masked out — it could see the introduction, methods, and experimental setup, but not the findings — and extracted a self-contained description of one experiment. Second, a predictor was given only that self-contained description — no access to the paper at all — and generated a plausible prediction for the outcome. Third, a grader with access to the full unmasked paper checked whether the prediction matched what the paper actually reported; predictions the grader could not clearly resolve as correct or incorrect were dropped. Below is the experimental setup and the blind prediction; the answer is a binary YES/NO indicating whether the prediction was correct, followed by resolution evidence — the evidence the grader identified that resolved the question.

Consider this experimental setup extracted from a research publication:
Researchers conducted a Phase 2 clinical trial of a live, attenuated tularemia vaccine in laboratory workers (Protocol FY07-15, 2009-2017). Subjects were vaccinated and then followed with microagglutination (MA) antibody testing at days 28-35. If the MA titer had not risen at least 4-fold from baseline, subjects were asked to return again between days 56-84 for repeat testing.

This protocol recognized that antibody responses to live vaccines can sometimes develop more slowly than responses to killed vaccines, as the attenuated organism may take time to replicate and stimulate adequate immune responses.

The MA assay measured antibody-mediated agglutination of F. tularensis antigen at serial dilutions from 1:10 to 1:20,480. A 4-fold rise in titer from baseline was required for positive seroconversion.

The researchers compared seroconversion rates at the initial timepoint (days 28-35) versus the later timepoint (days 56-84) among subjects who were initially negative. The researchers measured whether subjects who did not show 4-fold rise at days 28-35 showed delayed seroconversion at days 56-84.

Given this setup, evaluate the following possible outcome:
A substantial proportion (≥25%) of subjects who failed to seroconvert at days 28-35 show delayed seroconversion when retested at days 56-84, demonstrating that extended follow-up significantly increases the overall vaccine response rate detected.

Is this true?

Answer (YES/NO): YES